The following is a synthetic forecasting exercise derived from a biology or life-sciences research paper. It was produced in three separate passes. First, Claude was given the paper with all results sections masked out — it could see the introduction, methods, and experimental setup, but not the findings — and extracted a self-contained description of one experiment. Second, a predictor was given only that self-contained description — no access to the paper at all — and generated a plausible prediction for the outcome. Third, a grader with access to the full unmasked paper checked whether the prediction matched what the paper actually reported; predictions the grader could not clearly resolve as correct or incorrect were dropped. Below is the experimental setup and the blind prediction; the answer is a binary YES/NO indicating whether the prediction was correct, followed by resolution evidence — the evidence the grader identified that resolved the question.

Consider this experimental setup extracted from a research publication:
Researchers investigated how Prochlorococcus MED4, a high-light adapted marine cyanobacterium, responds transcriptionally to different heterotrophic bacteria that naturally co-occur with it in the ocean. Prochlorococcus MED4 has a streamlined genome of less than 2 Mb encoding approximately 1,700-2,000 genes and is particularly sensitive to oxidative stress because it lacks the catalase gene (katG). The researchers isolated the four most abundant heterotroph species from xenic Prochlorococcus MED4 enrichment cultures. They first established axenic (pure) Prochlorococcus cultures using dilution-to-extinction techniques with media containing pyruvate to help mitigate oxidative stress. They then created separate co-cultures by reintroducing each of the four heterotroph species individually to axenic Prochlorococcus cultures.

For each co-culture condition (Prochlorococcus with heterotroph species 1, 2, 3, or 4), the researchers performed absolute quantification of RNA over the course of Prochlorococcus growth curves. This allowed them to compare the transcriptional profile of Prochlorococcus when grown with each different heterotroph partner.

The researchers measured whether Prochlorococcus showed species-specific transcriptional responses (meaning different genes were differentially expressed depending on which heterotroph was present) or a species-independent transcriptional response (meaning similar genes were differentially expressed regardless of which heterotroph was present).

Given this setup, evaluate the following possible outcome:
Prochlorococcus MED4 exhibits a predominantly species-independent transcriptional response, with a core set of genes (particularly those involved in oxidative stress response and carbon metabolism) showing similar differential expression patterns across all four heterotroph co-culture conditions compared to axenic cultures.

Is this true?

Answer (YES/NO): YES